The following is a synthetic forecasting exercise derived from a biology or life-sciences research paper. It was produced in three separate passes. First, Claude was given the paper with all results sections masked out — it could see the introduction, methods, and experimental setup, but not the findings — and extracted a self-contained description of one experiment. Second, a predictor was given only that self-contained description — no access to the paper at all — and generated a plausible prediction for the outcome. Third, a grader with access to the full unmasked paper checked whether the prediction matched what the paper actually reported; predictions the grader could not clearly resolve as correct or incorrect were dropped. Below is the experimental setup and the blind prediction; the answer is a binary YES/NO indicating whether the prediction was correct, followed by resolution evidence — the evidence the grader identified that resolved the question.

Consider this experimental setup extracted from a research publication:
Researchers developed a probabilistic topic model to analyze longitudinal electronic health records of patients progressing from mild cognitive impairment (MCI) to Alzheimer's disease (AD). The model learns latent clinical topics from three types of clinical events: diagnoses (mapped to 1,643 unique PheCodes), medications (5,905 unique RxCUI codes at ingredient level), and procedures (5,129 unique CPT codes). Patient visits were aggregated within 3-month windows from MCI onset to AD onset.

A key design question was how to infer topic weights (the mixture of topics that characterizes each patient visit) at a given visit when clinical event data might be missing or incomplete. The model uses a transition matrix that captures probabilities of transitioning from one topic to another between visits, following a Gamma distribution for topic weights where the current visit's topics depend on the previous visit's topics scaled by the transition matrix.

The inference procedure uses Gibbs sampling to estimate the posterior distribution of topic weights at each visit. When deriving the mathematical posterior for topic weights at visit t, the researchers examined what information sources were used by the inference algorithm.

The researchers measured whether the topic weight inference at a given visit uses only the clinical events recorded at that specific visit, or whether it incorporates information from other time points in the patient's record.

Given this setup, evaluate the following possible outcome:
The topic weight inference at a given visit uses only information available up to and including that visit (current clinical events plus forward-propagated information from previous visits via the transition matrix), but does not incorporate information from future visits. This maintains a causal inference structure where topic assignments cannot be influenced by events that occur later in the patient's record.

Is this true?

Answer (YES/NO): NO